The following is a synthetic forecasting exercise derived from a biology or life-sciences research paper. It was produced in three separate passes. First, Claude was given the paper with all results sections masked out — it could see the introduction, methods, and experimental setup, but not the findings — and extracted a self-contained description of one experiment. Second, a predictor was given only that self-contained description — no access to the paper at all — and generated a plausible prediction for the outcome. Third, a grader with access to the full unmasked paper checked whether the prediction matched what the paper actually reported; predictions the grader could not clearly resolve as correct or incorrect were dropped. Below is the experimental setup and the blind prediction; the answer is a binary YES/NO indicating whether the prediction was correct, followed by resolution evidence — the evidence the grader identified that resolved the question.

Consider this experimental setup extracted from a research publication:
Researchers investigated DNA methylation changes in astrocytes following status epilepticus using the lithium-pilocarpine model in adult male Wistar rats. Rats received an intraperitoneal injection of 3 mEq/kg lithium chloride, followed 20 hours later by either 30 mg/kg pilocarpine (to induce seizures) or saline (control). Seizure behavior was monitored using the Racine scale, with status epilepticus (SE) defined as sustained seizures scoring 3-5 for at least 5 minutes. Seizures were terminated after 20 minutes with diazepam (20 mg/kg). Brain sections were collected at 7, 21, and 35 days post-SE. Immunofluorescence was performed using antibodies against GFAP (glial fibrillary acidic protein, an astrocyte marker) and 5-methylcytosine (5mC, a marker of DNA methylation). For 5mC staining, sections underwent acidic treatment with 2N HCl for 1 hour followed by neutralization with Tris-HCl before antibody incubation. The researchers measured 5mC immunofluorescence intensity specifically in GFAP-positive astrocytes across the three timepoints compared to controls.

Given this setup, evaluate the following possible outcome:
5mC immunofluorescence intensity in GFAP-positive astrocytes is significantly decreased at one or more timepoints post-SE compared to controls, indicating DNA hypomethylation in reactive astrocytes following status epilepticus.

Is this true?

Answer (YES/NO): NO